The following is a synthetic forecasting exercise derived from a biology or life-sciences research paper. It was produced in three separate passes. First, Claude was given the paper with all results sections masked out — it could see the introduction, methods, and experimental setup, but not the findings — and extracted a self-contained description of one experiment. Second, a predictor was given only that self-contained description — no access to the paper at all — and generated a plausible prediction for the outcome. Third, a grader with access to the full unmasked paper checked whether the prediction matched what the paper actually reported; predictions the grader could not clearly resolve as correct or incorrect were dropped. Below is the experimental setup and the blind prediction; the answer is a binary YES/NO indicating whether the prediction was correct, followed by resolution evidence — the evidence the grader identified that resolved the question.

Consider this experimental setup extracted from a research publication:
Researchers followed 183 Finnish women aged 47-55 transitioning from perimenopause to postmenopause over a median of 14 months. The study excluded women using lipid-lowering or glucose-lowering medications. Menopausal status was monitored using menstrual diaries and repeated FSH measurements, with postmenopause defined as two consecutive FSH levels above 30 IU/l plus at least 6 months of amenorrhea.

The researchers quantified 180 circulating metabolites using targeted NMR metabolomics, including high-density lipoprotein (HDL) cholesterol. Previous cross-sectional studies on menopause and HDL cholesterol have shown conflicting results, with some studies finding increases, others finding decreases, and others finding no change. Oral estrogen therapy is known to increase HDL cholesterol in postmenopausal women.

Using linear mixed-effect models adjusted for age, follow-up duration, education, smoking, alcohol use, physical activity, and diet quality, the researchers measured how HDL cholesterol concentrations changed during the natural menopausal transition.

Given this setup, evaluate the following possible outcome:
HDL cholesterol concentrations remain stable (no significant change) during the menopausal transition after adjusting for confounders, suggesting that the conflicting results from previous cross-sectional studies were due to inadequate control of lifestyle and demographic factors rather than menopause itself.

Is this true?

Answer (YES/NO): NO